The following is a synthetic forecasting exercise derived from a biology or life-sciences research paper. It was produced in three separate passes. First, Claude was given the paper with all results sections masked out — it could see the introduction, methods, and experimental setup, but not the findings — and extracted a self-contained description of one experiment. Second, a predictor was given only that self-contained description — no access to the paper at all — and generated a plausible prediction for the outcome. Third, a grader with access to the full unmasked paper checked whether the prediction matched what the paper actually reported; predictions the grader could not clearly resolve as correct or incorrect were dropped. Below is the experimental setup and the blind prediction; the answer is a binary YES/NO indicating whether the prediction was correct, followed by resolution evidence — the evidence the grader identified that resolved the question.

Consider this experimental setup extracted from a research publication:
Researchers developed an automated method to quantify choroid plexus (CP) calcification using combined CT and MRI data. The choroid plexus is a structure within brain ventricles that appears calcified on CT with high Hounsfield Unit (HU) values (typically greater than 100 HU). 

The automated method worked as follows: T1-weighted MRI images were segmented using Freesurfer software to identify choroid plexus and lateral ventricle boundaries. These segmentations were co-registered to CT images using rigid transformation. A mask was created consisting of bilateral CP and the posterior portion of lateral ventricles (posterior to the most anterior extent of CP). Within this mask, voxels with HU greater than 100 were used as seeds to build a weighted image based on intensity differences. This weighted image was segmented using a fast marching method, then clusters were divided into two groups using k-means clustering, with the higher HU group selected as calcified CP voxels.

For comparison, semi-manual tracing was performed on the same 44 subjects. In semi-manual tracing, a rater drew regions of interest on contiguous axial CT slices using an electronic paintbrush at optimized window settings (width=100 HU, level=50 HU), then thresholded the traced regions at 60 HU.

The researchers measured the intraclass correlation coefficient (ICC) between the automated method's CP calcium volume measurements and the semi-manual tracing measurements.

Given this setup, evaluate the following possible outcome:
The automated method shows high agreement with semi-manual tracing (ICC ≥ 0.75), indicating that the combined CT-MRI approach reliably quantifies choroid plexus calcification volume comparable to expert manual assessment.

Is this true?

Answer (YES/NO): YES